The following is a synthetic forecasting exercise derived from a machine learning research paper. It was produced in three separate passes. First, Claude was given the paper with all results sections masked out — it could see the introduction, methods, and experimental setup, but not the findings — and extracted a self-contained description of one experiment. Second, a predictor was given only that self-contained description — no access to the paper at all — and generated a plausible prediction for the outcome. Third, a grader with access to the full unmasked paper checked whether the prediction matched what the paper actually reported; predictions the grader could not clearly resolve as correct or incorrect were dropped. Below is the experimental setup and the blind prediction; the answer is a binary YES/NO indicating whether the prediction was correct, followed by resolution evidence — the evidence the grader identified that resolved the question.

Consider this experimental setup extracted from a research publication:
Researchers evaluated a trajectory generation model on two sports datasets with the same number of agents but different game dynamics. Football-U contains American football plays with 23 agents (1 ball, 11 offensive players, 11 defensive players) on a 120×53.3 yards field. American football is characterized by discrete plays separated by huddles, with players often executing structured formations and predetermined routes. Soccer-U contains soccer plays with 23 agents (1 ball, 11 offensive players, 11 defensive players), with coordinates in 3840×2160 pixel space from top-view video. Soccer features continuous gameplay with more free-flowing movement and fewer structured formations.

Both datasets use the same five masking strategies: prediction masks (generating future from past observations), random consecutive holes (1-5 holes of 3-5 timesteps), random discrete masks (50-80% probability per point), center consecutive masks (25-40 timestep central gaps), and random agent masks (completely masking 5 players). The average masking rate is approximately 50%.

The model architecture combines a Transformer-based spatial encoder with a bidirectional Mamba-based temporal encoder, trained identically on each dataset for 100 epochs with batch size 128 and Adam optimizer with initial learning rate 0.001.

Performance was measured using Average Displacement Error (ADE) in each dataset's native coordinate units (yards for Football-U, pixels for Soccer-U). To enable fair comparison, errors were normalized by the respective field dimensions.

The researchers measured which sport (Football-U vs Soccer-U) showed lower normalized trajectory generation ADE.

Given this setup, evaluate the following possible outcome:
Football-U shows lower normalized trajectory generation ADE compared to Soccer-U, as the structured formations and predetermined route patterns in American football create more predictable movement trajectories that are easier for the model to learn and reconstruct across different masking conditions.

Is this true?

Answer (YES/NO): NO